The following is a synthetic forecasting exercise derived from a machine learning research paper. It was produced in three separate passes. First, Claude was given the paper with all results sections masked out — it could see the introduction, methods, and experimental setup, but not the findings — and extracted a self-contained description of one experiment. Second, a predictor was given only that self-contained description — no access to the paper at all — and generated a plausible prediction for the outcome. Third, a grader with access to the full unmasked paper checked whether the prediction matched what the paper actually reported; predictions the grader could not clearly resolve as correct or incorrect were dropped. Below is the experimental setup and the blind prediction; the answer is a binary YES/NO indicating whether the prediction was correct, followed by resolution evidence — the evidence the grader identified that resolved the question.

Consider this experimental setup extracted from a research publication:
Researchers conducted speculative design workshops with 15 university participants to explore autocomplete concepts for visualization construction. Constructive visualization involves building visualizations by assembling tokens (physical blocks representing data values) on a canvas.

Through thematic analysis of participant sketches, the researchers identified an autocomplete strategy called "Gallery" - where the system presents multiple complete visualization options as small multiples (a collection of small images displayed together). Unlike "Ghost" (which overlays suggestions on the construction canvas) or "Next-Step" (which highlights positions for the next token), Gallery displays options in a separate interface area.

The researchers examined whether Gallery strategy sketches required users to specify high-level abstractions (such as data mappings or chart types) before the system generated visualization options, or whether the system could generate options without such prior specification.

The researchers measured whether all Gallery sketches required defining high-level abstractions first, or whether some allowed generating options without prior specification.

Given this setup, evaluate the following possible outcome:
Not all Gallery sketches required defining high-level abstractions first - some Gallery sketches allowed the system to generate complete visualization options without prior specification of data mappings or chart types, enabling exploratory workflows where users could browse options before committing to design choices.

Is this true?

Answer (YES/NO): NO